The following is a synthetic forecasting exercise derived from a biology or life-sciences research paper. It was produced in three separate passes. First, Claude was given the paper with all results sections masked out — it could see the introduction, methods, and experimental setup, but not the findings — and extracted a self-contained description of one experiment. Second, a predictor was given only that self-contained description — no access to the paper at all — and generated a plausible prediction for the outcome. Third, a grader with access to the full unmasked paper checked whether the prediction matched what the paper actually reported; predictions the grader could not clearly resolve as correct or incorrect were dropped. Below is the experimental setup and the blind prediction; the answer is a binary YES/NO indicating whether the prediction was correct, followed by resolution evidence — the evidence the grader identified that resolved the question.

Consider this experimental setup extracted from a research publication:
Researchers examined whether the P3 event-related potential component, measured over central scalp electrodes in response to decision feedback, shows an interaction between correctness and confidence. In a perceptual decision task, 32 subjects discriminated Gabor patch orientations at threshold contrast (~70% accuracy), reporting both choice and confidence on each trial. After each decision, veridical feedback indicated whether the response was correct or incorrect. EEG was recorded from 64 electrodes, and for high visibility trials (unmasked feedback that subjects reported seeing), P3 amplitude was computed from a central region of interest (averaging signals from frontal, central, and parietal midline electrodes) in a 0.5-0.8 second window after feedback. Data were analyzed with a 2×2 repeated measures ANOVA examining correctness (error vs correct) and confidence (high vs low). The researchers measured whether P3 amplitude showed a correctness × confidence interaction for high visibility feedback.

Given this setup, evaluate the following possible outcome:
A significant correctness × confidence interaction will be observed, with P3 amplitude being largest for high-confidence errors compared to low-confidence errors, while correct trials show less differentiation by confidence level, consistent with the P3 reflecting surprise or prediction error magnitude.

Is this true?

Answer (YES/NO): YES